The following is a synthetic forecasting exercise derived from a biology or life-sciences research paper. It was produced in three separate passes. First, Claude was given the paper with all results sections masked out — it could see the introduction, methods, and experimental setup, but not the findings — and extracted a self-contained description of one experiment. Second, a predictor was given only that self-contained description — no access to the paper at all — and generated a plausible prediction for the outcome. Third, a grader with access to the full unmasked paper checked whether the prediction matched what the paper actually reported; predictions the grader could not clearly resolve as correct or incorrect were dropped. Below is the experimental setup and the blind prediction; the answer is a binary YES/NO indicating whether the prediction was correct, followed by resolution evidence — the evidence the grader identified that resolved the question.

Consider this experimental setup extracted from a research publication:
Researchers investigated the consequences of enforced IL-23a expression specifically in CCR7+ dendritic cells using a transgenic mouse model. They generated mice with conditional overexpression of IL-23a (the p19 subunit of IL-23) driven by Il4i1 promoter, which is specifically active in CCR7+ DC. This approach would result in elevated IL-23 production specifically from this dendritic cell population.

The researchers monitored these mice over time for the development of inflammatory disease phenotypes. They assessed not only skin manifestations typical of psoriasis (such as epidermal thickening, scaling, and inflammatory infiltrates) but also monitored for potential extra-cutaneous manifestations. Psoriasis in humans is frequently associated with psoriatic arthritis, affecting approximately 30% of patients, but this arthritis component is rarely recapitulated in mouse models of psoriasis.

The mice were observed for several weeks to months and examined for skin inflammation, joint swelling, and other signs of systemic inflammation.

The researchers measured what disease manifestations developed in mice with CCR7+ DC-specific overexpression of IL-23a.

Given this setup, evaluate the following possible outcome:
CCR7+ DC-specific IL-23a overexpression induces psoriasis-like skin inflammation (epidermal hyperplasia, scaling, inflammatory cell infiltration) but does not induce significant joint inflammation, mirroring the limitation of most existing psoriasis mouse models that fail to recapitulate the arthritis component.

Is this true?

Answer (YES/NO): NO